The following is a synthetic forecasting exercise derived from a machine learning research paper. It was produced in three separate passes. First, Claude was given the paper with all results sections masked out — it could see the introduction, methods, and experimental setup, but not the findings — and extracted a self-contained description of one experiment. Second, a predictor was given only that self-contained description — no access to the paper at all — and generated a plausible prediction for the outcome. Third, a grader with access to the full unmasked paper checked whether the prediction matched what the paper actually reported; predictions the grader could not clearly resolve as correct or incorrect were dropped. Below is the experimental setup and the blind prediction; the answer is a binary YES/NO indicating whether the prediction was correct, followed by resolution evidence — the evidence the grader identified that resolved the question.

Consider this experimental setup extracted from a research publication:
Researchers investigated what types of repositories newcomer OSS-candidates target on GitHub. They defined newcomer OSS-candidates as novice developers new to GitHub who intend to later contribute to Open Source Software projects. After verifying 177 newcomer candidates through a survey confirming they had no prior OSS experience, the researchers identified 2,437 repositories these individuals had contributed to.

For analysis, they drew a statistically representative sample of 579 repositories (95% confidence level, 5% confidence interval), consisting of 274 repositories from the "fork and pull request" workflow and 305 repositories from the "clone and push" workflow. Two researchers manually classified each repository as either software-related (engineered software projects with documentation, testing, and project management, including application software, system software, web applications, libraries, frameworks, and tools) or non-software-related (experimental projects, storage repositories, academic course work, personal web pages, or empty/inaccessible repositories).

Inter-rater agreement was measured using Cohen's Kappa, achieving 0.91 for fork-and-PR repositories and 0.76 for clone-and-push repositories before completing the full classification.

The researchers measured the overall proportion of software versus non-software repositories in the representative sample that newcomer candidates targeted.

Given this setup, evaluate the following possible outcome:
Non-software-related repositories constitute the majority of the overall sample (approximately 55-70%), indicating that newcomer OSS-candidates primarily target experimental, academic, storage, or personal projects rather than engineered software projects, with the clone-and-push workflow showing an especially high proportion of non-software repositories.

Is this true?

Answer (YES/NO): NO